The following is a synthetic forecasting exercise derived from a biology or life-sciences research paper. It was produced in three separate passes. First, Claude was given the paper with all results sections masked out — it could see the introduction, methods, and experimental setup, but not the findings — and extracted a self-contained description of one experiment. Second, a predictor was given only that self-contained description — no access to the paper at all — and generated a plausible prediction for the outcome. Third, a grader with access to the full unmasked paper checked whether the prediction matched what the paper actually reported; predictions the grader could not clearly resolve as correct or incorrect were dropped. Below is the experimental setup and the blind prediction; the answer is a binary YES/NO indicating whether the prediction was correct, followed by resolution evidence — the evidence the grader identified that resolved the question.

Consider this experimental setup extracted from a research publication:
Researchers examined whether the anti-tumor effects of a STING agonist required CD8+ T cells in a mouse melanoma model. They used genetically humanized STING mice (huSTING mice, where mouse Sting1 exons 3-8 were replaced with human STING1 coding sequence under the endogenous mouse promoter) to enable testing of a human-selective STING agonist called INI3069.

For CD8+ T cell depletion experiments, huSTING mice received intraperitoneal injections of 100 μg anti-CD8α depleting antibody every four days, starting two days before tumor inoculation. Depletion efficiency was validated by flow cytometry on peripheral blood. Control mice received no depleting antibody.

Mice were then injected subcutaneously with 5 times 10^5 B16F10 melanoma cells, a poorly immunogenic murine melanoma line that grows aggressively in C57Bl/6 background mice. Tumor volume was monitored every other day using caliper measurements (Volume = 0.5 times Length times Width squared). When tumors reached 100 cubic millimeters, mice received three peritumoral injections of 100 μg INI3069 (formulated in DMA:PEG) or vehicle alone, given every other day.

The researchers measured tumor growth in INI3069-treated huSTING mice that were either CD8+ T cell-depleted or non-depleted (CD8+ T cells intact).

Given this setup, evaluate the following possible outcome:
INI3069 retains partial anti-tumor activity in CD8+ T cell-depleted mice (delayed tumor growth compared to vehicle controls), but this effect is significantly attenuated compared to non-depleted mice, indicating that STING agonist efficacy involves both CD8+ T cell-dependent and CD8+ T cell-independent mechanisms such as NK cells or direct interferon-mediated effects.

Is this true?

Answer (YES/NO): NO